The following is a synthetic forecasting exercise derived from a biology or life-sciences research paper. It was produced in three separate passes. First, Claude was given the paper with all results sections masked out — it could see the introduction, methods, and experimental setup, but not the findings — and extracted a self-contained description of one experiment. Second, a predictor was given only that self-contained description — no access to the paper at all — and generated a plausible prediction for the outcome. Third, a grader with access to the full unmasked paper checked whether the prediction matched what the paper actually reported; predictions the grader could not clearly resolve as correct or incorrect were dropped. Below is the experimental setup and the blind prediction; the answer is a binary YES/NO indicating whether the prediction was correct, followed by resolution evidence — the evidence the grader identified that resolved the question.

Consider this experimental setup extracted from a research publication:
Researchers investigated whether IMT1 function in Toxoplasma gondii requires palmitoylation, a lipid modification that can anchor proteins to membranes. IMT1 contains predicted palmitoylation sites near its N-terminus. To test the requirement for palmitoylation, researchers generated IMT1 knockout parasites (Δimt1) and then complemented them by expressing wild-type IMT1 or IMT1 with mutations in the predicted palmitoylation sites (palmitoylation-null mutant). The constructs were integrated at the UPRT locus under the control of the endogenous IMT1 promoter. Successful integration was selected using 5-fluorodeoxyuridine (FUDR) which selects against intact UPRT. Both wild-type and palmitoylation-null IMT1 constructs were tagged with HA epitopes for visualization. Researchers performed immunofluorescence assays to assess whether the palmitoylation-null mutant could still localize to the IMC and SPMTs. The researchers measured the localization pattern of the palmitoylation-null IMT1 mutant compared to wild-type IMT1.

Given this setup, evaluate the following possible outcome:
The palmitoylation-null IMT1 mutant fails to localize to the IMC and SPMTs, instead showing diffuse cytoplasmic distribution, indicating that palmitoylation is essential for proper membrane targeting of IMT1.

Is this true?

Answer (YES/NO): NO